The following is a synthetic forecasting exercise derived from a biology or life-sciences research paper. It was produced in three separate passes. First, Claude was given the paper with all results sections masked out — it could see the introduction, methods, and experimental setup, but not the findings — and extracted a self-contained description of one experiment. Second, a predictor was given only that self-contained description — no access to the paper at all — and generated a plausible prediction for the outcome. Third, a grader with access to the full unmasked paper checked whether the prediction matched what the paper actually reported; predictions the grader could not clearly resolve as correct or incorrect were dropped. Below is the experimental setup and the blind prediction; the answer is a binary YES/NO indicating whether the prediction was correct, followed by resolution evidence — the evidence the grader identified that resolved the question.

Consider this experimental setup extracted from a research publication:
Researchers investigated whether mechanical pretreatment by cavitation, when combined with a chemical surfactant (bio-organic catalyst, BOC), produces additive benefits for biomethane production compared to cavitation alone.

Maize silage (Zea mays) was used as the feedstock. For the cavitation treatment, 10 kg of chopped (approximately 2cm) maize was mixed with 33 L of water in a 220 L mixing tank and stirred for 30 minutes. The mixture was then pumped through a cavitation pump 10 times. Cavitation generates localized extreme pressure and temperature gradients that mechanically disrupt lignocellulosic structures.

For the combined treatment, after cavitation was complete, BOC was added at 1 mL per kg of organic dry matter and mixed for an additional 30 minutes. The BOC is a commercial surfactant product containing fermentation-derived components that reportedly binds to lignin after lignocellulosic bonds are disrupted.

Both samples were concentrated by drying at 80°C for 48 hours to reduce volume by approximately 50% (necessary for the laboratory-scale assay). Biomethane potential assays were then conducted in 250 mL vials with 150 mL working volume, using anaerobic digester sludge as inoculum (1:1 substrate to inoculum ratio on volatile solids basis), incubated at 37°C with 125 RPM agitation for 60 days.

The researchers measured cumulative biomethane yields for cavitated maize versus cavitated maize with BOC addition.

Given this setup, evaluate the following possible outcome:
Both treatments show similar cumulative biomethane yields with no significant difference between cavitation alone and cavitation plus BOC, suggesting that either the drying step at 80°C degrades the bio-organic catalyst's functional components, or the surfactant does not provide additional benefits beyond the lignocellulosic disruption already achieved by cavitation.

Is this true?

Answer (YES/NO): YES